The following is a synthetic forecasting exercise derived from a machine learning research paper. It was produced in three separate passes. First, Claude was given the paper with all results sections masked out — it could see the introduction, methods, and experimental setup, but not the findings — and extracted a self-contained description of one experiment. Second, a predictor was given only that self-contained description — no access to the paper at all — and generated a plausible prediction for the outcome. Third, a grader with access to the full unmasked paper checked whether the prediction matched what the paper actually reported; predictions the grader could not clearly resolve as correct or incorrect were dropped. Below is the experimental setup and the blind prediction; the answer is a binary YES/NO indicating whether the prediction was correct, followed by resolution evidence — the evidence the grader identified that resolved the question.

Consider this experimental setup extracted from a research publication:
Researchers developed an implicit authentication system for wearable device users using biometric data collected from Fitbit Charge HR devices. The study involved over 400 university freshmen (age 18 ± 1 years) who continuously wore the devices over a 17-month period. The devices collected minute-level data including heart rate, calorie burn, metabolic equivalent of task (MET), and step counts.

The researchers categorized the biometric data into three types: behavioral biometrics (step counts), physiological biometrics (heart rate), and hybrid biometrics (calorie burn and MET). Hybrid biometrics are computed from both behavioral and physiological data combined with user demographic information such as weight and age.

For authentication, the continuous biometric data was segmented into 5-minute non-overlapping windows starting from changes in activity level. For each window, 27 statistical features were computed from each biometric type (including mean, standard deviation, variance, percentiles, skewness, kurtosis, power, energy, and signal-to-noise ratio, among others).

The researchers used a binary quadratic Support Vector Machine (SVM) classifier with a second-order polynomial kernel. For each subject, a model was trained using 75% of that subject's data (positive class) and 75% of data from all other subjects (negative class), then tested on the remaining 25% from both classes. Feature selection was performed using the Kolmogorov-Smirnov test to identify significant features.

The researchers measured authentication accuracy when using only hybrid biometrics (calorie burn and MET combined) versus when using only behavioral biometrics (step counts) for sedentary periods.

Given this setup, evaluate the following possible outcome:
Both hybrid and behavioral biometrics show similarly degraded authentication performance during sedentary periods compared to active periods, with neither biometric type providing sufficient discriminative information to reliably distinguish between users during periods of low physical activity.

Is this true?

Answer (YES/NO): NO